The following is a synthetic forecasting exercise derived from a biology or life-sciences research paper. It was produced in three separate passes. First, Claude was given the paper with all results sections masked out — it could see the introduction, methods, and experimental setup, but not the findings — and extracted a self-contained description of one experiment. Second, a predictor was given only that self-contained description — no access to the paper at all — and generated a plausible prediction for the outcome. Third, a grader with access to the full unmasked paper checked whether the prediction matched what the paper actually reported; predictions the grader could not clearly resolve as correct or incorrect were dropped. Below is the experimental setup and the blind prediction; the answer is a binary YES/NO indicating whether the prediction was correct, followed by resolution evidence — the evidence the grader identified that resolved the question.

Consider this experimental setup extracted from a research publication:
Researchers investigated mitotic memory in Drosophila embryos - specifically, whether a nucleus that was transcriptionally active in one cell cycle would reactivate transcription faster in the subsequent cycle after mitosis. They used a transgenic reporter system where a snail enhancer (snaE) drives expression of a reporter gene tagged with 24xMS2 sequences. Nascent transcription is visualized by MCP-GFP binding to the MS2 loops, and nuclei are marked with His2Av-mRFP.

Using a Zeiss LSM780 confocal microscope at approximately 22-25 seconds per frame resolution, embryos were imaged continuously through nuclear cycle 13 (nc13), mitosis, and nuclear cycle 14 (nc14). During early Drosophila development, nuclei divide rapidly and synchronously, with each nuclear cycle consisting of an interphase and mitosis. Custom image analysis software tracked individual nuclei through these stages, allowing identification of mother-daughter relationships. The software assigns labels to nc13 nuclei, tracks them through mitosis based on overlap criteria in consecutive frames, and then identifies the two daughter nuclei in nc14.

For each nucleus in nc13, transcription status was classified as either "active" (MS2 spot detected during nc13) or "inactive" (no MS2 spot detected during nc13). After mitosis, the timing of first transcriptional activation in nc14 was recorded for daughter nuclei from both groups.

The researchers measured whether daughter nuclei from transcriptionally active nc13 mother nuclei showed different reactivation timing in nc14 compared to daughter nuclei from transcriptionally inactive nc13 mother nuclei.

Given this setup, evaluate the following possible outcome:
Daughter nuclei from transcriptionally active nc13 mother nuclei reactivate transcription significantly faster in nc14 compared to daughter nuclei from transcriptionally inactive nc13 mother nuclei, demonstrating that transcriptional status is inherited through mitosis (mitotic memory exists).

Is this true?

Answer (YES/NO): YES